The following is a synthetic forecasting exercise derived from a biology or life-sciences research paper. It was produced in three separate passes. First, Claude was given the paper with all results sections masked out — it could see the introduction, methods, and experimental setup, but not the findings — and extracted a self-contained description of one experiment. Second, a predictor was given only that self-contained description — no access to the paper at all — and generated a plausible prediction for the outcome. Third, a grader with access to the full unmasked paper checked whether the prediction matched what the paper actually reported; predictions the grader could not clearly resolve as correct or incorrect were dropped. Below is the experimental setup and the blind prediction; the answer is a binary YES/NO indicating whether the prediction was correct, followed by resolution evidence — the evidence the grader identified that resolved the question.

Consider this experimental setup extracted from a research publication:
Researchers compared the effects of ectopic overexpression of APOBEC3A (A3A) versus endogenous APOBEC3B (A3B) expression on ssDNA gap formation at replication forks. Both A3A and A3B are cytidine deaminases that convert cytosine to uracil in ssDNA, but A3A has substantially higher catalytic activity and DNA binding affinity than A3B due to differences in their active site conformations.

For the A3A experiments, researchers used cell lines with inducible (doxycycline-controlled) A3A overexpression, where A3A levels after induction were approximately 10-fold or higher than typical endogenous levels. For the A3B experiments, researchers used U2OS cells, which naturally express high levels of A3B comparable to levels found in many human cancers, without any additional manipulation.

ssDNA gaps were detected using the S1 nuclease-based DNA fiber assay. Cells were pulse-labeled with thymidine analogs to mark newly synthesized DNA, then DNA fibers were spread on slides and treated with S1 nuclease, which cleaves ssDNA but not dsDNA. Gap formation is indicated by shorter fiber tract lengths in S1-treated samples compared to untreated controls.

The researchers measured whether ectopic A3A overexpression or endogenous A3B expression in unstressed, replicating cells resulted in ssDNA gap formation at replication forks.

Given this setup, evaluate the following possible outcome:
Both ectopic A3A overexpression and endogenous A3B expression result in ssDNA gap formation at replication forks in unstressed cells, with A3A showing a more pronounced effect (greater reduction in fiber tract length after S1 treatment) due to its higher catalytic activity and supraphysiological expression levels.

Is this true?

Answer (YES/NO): NO